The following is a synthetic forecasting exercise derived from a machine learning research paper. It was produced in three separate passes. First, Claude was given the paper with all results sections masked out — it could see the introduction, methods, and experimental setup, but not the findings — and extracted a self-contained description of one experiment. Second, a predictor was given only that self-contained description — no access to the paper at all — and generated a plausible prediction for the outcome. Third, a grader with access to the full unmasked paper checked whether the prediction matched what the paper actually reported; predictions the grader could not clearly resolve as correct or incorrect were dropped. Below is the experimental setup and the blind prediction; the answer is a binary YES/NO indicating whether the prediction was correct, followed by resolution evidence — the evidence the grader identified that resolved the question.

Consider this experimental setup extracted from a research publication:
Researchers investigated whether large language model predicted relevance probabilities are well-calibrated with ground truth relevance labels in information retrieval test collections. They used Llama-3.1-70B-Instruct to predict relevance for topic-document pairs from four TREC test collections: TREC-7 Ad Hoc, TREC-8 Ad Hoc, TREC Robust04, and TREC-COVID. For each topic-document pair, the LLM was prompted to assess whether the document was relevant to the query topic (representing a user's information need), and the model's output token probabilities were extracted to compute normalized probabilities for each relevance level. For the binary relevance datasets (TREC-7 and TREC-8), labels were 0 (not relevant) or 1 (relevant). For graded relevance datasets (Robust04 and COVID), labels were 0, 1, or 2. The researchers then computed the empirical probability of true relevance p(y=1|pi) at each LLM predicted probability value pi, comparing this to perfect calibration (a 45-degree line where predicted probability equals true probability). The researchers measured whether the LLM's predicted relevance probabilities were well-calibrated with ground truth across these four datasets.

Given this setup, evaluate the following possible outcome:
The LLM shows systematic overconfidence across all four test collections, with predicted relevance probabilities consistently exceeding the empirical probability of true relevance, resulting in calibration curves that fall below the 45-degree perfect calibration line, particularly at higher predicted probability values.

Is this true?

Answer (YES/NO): NO